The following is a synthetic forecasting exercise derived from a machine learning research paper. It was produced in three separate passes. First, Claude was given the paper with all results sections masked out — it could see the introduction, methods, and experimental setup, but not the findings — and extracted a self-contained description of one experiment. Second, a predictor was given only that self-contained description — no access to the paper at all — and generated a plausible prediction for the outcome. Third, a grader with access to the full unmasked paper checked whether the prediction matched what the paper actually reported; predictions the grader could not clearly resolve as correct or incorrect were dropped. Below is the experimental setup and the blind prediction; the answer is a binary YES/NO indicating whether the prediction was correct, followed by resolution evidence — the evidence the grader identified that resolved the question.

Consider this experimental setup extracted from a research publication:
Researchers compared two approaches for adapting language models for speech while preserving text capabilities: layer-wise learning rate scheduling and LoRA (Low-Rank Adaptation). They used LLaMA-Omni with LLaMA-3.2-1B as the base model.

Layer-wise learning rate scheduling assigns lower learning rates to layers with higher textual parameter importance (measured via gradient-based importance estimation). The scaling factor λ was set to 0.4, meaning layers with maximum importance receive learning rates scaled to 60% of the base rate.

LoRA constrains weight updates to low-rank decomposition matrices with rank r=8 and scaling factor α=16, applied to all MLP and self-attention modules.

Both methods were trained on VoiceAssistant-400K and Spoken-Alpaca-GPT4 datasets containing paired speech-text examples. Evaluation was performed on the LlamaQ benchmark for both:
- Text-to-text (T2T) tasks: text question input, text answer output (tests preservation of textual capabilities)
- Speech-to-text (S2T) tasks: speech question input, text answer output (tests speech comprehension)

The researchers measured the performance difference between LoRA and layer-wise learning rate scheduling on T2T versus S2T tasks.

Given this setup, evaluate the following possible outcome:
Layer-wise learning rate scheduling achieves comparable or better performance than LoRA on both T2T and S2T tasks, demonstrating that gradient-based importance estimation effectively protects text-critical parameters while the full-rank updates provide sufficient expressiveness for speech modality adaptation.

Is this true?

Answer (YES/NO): NO